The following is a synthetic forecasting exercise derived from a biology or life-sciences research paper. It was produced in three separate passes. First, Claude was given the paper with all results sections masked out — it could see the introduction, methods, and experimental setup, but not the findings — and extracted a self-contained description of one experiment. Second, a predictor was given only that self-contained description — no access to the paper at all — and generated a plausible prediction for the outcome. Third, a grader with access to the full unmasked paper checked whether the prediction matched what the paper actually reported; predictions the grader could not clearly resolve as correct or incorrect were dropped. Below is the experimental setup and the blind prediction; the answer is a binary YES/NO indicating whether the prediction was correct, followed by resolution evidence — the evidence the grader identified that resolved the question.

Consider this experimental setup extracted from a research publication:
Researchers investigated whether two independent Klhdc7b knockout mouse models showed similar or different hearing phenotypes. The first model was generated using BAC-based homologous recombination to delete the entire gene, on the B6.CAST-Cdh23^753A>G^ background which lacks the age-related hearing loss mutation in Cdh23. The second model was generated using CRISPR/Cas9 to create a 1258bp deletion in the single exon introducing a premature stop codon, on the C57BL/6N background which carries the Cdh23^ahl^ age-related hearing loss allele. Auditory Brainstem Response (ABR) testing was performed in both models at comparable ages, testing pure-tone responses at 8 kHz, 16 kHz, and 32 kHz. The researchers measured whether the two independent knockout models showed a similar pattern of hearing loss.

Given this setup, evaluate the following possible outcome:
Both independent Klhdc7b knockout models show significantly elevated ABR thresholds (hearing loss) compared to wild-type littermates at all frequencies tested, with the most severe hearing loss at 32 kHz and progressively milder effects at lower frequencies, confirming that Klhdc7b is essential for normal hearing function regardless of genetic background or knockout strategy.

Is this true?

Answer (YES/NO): YES